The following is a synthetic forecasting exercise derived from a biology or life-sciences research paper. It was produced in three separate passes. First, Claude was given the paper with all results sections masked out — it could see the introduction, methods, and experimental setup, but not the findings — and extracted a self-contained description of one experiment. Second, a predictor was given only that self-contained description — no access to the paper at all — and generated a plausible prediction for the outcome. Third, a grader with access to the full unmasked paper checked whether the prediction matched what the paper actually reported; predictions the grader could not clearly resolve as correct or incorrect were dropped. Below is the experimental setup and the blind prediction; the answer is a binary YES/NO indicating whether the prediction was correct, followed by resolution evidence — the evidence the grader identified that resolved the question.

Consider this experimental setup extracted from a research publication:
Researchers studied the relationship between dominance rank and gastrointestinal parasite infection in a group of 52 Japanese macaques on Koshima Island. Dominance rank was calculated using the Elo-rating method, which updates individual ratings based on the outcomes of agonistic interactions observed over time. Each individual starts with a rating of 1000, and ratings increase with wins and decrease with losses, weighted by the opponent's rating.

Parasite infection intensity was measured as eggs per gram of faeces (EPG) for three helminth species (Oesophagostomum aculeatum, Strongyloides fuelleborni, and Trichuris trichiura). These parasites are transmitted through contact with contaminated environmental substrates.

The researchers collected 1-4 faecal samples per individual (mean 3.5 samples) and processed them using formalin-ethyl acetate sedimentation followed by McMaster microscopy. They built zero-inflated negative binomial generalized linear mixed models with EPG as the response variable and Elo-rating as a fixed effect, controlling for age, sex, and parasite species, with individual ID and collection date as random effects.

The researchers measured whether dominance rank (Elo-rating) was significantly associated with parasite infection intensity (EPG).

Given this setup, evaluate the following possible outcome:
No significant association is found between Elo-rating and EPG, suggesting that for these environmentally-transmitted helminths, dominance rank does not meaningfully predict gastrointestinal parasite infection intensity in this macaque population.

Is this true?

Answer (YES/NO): YES